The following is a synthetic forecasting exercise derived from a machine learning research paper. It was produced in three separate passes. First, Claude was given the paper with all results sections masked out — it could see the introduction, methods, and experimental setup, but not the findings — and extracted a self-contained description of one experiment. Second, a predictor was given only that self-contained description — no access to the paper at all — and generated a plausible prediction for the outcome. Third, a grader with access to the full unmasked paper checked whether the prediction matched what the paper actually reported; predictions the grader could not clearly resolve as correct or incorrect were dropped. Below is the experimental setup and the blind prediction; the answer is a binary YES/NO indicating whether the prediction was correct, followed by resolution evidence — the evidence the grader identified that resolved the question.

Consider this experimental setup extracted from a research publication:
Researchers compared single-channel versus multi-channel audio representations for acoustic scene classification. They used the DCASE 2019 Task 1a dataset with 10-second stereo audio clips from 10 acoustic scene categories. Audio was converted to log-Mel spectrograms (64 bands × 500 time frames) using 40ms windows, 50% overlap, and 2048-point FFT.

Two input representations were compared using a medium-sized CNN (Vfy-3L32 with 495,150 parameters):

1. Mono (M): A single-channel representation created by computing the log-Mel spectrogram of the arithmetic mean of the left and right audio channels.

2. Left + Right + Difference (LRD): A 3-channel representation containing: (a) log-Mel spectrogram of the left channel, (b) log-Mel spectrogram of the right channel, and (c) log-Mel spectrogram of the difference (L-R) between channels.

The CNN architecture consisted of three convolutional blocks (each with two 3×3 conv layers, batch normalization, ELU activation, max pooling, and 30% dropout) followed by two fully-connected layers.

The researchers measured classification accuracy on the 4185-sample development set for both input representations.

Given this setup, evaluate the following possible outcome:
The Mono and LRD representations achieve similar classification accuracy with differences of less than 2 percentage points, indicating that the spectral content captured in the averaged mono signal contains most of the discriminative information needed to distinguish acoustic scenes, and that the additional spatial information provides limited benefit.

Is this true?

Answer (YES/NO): NO